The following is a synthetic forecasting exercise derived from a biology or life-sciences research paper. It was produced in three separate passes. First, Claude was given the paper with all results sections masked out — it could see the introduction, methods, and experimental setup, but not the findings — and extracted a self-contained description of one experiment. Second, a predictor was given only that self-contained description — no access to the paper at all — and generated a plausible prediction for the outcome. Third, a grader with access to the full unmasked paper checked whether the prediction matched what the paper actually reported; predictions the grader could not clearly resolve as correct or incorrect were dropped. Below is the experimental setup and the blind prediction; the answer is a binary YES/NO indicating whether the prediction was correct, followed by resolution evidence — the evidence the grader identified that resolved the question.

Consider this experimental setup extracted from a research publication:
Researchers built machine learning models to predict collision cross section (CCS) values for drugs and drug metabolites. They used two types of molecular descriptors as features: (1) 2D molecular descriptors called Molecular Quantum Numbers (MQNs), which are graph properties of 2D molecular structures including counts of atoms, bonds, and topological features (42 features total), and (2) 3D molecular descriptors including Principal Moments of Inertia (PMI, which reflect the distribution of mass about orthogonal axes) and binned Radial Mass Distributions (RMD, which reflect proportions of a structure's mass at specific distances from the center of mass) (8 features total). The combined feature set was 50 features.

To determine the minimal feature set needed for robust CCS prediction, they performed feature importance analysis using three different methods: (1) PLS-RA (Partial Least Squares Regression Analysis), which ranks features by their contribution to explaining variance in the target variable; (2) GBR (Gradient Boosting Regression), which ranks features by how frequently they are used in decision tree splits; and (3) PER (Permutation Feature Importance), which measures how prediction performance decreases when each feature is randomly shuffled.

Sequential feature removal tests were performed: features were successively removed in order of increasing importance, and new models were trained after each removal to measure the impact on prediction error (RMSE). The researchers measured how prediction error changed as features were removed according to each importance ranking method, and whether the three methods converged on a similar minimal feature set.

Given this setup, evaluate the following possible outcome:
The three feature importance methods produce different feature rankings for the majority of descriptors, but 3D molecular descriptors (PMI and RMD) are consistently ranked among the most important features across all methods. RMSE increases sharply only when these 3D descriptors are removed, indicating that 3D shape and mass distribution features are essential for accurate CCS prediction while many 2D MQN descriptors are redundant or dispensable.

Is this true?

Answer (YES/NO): NO